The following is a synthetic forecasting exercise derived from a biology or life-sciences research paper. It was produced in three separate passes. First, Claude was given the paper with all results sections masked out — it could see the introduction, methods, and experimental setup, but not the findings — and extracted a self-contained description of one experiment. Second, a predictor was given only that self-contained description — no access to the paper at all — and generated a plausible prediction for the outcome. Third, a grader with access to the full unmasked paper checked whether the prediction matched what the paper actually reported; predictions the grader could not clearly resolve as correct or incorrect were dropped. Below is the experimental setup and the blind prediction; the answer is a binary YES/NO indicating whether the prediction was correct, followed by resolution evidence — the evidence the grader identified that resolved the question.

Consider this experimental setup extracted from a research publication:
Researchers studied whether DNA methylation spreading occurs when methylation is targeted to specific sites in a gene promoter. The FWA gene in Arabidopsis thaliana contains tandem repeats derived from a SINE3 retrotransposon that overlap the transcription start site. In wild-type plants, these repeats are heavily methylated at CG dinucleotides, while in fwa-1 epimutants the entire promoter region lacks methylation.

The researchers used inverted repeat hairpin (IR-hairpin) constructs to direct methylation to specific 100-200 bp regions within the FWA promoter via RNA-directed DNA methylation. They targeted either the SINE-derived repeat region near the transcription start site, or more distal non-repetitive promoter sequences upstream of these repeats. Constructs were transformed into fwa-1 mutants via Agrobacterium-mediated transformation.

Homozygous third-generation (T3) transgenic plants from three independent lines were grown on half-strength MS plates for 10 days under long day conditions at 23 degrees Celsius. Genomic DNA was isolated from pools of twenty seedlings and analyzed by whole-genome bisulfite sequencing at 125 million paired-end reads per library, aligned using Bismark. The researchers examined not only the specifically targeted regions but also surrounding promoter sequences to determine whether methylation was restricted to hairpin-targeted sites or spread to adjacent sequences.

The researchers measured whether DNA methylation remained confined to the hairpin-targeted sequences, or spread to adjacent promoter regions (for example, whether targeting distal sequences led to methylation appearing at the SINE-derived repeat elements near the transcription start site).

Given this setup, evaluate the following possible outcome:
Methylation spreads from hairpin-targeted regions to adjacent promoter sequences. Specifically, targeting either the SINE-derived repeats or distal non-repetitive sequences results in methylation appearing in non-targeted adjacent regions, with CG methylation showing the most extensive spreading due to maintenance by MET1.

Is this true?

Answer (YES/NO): NO